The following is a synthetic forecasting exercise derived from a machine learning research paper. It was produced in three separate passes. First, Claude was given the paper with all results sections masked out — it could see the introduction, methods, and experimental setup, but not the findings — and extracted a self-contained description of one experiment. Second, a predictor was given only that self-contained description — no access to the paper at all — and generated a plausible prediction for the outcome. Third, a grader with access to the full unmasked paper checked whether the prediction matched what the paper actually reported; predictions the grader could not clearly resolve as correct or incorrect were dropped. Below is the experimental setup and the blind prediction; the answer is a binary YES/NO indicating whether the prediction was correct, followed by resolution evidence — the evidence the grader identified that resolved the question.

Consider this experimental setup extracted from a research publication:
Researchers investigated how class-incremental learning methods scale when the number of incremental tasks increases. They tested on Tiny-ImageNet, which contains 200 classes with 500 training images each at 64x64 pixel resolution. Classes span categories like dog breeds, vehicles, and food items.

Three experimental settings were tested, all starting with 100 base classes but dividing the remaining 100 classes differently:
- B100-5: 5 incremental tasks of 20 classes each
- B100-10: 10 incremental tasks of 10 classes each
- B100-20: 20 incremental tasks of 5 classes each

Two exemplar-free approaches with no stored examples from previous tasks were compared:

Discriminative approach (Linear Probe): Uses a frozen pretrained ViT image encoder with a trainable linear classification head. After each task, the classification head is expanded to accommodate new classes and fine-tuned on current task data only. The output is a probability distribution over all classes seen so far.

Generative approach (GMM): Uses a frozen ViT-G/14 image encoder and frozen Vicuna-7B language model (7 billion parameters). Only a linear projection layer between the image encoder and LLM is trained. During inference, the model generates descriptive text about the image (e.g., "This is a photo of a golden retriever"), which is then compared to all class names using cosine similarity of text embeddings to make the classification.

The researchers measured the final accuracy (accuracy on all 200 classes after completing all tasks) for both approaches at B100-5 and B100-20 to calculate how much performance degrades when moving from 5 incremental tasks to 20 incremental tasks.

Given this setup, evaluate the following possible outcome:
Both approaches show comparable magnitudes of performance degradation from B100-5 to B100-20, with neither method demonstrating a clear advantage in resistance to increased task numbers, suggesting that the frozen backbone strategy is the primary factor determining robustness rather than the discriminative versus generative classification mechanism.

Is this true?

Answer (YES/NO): NO